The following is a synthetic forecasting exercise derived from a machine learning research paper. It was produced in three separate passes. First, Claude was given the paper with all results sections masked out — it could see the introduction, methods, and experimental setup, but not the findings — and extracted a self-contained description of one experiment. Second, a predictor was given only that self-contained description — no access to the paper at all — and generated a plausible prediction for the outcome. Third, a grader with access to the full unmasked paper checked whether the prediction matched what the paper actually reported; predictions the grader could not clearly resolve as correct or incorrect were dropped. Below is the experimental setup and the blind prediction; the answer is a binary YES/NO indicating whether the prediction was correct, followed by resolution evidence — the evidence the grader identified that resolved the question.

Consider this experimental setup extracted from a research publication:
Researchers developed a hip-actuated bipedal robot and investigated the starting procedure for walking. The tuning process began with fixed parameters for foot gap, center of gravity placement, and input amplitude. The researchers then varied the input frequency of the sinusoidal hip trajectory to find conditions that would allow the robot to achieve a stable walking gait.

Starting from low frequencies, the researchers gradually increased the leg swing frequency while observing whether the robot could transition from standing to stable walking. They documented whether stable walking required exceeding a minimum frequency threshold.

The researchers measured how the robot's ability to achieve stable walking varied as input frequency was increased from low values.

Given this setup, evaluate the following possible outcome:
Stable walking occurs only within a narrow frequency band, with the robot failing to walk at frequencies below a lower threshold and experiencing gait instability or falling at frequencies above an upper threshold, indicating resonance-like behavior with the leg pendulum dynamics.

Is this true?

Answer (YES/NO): NO